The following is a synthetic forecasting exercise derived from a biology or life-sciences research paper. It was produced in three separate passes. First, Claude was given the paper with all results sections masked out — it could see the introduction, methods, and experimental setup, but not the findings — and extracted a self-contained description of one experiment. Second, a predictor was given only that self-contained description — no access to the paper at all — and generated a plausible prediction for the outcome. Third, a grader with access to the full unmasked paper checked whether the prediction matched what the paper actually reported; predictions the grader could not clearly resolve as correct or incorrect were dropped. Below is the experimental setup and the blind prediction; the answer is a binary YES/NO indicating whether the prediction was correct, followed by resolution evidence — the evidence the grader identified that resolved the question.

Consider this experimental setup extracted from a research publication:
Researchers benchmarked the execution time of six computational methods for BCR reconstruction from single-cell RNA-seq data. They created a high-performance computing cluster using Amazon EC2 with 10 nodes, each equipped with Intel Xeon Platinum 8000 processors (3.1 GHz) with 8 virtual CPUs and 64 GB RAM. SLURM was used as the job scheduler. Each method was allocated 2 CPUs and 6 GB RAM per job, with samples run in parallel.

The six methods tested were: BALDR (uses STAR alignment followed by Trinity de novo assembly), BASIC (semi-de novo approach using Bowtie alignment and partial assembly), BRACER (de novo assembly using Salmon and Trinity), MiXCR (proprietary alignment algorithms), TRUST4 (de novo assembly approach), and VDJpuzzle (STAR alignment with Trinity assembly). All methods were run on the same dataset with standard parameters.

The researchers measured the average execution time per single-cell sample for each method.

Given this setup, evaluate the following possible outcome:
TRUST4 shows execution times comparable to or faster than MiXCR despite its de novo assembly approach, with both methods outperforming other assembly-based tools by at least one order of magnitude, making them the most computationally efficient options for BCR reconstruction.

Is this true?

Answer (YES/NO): NO